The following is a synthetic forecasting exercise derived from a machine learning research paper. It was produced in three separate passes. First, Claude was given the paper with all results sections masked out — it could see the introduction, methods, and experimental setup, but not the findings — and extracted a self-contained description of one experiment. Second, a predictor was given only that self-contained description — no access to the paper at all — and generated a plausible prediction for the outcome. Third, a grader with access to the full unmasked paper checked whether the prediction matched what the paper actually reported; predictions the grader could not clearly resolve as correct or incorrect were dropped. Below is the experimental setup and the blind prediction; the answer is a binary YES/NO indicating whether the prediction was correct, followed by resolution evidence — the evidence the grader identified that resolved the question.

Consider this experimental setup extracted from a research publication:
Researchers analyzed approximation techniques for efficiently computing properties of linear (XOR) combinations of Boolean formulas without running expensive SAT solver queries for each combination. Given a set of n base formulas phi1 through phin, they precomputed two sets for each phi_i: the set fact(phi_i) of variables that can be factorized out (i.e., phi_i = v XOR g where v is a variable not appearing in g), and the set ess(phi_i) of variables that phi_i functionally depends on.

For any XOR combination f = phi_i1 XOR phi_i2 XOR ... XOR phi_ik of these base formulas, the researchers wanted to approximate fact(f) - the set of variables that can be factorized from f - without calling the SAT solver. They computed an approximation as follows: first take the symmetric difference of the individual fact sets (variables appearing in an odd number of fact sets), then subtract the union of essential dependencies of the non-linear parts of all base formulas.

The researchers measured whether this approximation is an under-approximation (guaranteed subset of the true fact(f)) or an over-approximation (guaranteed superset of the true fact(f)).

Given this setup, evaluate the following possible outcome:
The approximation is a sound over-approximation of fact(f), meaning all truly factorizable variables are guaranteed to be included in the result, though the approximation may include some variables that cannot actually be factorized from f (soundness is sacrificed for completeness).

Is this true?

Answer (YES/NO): NO